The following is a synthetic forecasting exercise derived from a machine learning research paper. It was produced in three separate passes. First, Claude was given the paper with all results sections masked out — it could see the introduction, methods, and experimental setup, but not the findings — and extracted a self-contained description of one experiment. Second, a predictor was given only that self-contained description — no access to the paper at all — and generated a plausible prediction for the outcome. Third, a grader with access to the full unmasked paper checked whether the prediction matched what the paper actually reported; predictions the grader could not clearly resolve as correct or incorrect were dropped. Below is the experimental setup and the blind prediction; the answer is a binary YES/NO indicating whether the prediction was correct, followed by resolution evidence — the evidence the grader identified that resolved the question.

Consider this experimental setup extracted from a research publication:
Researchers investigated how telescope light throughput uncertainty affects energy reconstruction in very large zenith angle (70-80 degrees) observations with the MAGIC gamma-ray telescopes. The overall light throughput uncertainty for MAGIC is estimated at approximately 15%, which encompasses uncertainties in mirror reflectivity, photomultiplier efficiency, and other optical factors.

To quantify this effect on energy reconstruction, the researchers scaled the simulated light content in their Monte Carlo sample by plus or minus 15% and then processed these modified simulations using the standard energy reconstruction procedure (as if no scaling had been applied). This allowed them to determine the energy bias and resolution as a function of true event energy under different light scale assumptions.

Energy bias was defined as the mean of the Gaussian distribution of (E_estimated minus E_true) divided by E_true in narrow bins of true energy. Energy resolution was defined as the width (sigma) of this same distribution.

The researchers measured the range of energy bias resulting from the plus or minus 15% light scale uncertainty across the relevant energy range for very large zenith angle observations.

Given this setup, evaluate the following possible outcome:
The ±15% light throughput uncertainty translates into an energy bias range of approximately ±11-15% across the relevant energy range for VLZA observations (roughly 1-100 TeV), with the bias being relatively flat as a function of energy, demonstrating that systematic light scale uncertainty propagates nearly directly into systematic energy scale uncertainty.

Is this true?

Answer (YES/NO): NO